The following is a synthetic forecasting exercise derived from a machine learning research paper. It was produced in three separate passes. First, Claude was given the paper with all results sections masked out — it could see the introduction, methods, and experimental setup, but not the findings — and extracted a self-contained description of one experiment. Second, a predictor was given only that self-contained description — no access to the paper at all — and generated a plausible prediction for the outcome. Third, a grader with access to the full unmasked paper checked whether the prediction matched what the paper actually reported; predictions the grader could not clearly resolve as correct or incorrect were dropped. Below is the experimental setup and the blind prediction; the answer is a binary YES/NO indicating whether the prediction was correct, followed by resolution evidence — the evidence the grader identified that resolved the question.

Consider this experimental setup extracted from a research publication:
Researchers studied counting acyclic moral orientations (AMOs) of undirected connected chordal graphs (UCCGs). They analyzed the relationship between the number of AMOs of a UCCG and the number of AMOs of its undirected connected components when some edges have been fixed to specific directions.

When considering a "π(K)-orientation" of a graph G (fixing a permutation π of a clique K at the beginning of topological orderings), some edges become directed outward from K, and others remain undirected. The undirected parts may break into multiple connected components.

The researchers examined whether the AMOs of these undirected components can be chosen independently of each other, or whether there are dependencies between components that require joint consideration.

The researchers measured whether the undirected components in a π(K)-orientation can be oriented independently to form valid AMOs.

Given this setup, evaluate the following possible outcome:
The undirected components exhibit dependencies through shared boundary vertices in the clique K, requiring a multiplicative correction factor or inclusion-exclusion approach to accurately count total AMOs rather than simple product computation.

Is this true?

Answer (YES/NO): NO